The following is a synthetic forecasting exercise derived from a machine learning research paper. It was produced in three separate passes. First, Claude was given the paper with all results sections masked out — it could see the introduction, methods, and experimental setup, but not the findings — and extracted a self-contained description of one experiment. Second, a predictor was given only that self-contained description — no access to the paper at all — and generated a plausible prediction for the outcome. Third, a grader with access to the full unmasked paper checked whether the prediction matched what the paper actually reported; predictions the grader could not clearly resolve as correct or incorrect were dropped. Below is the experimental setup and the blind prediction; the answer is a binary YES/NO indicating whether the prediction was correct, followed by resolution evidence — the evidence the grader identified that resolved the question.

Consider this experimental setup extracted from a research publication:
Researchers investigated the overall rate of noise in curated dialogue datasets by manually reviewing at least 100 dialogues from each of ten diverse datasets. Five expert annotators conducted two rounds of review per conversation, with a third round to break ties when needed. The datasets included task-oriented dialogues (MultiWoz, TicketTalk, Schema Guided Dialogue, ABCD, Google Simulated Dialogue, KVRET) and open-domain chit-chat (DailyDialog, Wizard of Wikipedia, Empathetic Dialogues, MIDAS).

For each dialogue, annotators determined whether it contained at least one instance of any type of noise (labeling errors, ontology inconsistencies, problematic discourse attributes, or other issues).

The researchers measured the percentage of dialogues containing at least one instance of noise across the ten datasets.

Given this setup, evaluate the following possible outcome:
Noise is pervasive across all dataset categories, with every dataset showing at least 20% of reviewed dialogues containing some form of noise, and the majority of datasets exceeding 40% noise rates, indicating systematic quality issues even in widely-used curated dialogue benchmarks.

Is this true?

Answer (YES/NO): NO